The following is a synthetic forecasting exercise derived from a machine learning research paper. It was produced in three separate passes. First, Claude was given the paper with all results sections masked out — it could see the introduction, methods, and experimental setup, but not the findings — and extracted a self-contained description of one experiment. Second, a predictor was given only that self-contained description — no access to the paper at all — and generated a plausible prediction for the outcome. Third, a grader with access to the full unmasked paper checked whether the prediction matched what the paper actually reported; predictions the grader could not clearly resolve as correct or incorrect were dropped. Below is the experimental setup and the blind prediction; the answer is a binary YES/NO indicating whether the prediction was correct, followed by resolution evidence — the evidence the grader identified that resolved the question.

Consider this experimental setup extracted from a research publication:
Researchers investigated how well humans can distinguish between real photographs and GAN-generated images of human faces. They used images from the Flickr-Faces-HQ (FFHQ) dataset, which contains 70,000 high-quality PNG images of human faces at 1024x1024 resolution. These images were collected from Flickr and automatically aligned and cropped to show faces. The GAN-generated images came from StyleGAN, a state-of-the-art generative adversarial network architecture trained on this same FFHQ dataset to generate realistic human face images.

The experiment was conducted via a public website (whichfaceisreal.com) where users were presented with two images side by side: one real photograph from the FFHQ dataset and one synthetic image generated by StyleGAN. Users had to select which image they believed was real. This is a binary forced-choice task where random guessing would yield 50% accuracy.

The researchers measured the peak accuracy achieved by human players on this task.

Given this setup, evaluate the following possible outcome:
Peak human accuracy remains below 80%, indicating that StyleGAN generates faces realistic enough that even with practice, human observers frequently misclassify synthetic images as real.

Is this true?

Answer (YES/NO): YES